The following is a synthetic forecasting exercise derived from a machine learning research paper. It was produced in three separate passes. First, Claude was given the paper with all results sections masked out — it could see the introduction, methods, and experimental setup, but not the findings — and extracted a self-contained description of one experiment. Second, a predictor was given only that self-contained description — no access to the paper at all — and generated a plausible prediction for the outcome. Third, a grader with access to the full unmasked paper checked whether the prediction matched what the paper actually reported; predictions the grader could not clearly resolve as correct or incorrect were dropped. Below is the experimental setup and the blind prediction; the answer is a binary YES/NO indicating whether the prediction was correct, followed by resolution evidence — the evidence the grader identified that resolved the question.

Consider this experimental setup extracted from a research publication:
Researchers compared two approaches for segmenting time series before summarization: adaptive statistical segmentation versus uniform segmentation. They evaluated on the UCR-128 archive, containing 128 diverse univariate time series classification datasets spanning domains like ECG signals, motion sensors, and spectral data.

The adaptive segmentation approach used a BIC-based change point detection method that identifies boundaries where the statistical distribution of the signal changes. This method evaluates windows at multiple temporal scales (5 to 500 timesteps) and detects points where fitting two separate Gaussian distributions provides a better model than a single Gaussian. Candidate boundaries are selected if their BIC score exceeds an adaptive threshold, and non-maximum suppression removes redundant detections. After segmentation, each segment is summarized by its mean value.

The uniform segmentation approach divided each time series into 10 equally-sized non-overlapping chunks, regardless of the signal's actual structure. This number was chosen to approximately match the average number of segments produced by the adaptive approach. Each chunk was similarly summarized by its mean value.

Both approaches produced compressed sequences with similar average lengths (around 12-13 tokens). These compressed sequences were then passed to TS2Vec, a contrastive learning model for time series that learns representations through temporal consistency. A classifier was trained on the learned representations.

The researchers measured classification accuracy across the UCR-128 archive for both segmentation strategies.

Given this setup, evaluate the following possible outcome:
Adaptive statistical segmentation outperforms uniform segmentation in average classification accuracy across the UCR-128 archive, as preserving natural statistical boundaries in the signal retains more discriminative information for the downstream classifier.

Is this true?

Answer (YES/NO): YES